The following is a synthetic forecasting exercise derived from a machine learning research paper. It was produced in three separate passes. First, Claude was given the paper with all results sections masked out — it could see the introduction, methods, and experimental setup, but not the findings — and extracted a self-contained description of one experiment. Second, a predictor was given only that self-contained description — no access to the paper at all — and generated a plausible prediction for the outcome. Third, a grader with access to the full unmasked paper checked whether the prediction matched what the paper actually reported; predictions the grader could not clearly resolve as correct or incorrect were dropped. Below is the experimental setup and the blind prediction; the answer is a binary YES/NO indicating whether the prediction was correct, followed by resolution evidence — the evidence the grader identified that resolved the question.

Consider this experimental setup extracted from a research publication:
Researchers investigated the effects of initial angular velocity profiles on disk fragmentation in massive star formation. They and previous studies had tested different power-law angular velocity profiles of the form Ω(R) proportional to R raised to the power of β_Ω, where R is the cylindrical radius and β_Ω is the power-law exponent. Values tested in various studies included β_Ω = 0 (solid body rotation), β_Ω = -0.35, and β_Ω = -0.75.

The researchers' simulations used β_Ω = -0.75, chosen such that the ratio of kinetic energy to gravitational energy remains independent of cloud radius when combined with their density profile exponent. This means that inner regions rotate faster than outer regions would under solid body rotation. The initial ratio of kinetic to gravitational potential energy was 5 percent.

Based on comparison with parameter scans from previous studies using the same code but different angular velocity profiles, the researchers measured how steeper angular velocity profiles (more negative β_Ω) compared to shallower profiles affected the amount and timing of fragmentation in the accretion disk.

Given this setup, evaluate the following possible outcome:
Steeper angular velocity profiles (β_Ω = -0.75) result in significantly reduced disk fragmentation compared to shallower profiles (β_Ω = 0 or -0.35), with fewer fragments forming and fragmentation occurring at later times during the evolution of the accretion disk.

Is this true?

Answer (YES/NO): NO